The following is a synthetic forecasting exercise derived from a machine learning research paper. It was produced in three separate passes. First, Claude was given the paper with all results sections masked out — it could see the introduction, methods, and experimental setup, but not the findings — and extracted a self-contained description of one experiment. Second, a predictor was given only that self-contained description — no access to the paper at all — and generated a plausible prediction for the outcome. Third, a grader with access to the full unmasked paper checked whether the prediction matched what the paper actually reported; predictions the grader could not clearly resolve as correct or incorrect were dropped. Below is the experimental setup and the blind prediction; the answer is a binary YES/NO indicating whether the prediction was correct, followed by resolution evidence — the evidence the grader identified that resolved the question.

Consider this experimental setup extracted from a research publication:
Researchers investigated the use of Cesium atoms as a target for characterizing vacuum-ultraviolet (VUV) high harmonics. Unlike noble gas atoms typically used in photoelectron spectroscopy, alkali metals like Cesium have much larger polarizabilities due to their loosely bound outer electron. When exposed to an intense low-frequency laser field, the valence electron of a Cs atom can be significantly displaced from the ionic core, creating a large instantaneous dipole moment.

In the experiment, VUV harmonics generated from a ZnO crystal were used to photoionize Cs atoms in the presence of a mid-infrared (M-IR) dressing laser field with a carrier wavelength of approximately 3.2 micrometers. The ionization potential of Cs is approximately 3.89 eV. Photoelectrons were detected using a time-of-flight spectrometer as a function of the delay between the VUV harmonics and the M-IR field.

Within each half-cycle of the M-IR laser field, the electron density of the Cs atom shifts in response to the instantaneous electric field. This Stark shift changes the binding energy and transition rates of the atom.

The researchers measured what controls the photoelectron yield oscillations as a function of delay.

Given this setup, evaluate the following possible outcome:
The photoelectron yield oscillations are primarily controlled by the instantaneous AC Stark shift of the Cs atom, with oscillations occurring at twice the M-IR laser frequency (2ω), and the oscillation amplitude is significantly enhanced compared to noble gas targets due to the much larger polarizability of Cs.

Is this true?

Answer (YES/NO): NO